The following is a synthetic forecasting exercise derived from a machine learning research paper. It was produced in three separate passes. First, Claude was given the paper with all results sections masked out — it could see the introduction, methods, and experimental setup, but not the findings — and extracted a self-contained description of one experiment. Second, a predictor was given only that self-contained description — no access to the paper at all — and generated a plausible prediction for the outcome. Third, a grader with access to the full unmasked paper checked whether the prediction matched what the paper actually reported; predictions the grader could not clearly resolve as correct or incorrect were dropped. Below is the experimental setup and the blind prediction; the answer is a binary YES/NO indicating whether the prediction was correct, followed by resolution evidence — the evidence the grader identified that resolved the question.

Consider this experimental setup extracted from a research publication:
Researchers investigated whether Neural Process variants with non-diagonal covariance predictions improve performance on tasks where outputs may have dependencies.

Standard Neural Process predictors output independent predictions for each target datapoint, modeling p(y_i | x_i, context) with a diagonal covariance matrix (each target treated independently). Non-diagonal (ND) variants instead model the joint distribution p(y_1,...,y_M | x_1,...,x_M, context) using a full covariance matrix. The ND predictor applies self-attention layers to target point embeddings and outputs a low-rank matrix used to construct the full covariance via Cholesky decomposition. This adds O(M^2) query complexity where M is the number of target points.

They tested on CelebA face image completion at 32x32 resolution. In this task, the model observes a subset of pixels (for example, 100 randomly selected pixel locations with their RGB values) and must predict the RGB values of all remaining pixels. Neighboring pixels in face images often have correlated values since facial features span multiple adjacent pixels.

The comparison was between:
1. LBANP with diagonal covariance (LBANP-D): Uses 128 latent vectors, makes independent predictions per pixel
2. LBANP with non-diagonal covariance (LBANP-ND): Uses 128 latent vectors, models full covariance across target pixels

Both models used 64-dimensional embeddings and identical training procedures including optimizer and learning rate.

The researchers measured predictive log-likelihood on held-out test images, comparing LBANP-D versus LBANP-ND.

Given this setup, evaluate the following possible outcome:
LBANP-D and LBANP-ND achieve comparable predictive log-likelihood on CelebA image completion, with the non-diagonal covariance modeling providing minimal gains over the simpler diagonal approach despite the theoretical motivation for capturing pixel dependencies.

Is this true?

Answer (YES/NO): NO